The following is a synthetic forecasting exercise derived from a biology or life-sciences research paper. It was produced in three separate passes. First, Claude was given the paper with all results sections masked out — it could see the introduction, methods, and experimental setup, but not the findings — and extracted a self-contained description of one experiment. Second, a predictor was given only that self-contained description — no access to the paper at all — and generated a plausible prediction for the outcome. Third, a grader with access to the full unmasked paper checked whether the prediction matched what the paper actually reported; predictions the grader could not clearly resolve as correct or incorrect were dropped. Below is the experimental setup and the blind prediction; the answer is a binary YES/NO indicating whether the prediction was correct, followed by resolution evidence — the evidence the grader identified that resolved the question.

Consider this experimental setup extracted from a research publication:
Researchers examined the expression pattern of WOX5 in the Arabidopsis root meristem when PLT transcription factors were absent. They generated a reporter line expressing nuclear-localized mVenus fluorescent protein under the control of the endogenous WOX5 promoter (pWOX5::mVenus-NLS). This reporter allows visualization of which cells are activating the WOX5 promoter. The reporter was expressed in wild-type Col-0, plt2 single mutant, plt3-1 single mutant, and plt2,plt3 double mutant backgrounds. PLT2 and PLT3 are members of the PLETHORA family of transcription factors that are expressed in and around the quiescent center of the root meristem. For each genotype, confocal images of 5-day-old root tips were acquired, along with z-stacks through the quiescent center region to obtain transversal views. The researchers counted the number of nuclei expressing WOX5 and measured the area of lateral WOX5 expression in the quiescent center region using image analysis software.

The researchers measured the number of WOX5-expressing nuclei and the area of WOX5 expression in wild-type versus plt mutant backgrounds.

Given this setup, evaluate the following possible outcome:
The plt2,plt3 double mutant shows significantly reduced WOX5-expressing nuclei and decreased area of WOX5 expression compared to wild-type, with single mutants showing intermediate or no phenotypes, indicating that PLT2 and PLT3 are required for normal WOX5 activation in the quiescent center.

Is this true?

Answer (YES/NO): NO